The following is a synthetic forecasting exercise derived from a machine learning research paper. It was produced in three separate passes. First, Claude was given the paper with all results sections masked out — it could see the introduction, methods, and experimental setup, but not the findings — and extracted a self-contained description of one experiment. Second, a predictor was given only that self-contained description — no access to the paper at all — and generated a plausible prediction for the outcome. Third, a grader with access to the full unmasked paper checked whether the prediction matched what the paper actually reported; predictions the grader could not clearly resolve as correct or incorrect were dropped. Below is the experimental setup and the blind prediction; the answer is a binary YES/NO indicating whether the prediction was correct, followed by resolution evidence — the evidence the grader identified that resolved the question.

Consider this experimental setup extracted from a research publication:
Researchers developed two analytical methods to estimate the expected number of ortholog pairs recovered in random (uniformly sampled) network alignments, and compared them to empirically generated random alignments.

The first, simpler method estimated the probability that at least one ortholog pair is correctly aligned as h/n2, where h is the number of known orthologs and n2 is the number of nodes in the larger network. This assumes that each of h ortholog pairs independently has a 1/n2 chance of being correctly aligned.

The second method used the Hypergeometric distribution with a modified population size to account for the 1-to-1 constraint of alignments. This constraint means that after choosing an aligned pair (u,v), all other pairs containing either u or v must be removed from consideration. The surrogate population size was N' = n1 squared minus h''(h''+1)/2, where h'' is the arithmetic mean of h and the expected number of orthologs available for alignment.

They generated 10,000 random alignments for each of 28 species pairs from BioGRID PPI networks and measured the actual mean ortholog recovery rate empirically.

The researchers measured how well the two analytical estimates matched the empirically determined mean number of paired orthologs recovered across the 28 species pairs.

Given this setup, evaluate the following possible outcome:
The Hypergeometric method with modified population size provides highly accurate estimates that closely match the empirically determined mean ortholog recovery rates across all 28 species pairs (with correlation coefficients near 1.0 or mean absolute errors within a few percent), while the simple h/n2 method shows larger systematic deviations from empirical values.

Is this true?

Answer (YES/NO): NO